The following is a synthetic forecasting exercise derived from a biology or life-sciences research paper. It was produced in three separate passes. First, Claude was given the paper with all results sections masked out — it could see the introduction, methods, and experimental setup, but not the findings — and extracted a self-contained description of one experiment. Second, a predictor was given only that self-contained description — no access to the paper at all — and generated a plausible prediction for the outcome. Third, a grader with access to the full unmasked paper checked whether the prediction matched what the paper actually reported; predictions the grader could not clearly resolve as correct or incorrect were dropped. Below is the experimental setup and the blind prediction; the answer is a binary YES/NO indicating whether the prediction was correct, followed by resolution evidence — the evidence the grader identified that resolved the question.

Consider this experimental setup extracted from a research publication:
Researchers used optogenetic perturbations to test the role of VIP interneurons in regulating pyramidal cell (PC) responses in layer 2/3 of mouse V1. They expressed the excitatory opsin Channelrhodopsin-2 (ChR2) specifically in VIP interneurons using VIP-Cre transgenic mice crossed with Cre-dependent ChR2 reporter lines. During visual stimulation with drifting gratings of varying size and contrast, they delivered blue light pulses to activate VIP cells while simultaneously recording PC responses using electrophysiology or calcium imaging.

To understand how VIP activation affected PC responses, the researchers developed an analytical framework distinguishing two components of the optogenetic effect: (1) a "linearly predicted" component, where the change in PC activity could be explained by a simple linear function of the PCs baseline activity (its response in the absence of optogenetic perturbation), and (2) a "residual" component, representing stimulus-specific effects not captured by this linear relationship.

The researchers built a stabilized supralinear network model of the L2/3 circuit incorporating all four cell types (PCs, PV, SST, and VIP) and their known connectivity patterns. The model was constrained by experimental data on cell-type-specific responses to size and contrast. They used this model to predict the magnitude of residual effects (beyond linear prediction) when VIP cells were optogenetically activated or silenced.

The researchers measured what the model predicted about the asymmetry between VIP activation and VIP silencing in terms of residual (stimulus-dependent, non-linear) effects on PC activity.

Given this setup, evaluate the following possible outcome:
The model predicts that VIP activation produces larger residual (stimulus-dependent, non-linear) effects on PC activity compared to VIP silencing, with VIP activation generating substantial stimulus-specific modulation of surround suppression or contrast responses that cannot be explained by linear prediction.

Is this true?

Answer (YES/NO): YES